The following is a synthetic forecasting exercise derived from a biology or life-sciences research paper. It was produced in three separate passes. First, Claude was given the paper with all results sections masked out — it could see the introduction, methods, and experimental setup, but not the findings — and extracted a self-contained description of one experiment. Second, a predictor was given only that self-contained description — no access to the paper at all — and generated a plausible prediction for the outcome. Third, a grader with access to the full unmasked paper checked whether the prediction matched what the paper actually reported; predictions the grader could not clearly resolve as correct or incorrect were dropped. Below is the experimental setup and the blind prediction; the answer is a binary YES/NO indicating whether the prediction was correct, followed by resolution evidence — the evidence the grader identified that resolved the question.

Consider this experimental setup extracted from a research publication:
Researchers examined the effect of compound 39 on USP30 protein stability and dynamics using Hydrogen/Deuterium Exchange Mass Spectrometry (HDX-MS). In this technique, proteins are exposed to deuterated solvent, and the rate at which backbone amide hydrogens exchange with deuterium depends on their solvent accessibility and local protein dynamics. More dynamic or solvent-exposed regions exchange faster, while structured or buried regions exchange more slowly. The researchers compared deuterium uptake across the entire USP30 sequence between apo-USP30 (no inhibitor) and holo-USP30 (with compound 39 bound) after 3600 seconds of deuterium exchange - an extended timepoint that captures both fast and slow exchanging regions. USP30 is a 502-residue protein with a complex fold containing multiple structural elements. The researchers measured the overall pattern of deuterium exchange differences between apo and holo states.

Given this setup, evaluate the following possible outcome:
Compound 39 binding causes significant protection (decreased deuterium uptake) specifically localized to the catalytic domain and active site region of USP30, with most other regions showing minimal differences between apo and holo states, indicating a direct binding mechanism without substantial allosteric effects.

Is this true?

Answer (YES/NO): YES